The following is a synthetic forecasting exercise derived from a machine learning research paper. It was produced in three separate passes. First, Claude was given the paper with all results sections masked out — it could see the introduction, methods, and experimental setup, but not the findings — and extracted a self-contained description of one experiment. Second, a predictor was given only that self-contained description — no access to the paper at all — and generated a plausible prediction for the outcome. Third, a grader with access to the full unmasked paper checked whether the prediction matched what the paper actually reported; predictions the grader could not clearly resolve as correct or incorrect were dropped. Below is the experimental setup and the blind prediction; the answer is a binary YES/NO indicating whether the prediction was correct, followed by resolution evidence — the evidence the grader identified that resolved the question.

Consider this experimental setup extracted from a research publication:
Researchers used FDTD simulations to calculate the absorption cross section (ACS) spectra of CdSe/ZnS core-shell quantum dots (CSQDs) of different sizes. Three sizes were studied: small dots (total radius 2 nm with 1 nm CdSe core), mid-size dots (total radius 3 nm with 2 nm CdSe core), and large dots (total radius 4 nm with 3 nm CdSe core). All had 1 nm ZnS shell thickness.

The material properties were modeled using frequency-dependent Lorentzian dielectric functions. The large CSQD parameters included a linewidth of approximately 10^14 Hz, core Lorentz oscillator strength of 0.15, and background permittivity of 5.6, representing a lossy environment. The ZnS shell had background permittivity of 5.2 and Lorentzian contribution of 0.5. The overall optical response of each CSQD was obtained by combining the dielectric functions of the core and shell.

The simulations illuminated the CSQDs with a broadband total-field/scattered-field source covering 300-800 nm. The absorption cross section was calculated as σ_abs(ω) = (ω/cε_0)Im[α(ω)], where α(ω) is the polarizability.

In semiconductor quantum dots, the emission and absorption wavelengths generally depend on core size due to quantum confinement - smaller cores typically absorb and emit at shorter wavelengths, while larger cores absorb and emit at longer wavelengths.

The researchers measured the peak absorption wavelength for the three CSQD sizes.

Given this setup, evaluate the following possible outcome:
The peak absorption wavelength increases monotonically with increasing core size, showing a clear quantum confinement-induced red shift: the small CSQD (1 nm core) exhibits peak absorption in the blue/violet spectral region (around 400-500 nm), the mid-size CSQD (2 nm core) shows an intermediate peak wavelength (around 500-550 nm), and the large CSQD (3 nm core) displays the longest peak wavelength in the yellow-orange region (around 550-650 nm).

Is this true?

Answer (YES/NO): NO